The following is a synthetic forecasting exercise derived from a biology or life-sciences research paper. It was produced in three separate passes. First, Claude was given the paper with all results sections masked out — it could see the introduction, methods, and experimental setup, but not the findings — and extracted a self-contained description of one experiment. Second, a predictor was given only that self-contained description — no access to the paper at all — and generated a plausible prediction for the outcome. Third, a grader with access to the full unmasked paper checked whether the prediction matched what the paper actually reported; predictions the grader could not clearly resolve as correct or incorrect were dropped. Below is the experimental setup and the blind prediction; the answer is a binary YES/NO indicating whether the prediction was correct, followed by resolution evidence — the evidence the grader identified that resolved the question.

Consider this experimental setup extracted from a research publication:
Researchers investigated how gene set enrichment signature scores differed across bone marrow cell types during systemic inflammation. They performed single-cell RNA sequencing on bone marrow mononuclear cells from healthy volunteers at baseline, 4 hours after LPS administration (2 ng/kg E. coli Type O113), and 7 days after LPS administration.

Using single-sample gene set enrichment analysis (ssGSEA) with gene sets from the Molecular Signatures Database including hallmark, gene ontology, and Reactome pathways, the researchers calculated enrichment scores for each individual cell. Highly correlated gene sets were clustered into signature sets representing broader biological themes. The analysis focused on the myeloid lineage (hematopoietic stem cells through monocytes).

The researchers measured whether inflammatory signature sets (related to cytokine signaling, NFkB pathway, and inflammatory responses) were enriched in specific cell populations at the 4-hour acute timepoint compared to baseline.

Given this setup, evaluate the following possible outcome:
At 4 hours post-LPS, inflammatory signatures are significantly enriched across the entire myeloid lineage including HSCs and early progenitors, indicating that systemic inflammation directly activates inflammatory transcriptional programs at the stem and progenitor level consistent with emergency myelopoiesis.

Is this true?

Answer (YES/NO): YES